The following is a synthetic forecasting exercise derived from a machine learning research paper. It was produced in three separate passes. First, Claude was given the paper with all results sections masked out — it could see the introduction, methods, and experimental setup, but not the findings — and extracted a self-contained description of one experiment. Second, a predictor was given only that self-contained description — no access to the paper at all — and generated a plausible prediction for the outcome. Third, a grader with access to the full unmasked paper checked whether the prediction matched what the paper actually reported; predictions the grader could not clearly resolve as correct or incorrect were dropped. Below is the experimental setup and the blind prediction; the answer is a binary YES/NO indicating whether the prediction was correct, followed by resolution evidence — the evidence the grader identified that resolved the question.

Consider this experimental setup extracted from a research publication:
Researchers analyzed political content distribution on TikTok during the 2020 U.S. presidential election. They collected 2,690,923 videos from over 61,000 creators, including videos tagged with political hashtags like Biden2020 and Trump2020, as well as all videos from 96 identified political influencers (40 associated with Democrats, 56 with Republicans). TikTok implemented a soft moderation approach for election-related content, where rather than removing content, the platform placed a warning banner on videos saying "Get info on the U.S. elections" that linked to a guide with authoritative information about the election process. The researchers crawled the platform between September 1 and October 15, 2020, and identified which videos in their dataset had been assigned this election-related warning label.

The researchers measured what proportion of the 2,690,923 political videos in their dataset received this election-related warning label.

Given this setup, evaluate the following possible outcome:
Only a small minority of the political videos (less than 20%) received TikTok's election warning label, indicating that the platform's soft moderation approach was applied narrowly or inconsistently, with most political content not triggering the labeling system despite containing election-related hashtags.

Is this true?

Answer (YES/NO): NO